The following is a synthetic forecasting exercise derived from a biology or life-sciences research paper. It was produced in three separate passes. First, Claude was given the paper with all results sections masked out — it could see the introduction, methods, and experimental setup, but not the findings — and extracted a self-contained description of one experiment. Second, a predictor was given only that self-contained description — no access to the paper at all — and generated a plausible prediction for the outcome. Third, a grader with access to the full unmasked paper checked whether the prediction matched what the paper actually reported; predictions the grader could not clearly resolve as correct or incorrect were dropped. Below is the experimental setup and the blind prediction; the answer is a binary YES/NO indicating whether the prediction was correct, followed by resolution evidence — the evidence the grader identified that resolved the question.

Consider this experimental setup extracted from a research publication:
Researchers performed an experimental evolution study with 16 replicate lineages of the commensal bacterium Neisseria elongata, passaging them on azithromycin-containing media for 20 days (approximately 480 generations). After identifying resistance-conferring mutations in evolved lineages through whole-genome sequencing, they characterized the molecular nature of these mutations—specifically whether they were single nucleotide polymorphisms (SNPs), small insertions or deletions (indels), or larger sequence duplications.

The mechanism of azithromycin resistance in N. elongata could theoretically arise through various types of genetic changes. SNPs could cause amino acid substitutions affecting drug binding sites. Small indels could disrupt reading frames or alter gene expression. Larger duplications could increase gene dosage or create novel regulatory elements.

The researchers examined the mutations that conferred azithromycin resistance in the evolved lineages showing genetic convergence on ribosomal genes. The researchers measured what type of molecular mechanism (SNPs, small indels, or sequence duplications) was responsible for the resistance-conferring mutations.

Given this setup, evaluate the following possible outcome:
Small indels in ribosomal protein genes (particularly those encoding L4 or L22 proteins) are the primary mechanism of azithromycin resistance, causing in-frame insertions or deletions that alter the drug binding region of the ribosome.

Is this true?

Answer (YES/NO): NO